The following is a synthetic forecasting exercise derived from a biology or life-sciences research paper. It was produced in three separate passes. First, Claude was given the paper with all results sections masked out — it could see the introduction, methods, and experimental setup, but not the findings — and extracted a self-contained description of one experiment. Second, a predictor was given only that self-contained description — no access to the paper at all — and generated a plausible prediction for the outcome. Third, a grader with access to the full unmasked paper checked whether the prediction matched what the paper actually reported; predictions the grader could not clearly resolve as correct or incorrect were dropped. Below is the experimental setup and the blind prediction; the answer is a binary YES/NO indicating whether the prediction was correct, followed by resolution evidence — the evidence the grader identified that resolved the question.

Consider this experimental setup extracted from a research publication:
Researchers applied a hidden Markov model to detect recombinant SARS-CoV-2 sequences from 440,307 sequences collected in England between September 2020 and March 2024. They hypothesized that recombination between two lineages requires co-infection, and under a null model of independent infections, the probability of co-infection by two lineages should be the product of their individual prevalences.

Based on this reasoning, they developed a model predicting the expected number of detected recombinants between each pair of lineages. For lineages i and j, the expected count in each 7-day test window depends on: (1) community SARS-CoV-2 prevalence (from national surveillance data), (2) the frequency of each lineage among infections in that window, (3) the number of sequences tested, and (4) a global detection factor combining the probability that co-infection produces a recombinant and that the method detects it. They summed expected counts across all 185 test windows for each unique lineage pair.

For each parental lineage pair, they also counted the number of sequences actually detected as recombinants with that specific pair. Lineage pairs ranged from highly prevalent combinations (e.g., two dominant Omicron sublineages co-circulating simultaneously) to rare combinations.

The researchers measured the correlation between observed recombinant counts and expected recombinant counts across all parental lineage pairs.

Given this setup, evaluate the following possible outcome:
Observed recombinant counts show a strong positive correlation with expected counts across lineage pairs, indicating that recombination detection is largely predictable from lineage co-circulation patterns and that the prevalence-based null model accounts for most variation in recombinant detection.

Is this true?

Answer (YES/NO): NO